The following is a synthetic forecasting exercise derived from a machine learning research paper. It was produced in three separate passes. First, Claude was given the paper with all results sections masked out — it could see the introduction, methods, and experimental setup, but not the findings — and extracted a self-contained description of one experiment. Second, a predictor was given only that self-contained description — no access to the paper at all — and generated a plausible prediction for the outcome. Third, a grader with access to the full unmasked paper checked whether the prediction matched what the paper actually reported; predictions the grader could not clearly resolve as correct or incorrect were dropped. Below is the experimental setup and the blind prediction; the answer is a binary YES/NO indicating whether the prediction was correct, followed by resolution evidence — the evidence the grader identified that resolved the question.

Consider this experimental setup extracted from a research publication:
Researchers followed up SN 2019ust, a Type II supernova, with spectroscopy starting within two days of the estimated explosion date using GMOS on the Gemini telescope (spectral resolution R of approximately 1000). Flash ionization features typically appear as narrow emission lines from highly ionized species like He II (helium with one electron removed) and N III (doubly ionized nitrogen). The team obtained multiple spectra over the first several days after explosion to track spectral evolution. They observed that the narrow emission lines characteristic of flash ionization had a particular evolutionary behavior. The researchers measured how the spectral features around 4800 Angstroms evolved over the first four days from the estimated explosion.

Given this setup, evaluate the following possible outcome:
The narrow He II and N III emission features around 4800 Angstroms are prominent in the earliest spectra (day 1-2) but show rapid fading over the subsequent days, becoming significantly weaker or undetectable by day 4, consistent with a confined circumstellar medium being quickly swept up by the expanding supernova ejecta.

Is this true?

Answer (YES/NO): NO